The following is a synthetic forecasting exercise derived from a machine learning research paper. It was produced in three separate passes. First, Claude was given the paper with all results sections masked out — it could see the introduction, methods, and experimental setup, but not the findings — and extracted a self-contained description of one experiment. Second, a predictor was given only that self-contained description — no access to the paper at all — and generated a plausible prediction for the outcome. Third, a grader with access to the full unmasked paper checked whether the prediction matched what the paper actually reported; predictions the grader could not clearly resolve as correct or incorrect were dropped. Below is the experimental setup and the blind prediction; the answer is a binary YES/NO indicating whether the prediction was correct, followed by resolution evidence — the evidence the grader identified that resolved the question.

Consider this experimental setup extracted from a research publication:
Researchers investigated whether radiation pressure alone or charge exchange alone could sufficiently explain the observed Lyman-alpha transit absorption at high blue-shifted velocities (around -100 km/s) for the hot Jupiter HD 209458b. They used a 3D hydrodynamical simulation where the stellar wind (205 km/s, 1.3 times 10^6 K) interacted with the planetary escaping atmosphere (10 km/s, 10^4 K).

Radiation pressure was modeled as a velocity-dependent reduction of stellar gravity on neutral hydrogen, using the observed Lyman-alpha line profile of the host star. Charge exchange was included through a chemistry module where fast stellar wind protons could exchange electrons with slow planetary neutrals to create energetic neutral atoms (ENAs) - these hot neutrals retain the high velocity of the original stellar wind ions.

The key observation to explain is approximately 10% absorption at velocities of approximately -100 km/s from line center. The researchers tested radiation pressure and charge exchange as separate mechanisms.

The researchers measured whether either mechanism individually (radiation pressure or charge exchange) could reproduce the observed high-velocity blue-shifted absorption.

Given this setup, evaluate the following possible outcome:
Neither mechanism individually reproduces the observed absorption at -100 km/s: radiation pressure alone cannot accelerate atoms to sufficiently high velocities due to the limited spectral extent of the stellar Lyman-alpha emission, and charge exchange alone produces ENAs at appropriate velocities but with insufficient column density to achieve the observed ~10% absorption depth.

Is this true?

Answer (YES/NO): NO